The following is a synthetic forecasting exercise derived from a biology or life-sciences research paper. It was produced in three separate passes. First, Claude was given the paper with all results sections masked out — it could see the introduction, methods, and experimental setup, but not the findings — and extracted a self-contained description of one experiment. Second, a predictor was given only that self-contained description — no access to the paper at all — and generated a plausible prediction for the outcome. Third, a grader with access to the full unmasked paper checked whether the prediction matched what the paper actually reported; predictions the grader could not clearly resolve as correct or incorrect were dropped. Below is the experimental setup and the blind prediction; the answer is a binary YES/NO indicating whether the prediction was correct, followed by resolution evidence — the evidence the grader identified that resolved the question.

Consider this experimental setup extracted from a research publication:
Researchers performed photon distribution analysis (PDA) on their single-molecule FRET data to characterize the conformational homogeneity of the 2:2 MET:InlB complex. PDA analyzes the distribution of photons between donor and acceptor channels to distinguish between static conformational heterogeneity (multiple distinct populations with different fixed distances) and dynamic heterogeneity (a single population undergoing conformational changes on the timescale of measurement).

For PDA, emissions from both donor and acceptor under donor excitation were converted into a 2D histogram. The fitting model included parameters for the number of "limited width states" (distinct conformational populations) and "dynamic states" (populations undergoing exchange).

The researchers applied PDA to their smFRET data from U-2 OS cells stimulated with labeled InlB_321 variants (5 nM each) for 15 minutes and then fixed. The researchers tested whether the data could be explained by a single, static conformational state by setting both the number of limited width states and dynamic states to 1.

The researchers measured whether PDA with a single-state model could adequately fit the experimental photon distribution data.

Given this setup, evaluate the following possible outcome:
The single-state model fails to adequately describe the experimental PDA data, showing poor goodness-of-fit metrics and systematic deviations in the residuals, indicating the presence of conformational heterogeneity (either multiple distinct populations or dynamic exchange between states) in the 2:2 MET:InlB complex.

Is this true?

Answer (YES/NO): NO